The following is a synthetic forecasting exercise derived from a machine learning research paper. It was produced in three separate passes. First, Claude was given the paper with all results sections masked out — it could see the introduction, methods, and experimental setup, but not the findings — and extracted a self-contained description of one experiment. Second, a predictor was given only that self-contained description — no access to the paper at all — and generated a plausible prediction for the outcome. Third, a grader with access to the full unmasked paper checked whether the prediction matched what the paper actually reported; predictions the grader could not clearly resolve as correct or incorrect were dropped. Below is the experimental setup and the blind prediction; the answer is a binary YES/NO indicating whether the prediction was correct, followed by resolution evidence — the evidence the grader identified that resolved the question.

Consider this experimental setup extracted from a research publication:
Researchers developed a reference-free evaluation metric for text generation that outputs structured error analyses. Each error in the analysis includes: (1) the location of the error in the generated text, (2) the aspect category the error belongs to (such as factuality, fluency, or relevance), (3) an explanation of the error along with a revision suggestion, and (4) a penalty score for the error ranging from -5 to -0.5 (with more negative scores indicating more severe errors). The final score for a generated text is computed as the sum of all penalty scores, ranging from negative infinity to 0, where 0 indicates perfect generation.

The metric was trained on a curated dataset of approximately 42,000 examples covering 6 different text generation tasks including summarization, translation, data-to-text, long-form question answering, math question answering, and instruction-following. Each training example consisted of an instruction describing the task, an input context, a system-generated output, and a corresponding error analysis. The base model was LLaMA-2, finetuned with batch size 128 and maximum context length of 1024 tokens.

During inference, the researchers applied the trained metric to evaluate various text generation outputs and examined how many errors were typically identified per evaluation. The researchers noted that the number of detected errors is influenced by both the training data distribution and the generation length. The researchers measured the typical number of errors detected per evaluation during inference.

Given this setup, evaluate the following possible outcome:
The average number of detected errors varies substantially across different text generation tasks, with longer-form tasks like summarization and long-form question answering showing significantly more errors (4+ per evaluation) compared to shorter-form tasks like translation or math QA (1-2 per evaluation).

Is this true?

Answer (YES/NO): NO